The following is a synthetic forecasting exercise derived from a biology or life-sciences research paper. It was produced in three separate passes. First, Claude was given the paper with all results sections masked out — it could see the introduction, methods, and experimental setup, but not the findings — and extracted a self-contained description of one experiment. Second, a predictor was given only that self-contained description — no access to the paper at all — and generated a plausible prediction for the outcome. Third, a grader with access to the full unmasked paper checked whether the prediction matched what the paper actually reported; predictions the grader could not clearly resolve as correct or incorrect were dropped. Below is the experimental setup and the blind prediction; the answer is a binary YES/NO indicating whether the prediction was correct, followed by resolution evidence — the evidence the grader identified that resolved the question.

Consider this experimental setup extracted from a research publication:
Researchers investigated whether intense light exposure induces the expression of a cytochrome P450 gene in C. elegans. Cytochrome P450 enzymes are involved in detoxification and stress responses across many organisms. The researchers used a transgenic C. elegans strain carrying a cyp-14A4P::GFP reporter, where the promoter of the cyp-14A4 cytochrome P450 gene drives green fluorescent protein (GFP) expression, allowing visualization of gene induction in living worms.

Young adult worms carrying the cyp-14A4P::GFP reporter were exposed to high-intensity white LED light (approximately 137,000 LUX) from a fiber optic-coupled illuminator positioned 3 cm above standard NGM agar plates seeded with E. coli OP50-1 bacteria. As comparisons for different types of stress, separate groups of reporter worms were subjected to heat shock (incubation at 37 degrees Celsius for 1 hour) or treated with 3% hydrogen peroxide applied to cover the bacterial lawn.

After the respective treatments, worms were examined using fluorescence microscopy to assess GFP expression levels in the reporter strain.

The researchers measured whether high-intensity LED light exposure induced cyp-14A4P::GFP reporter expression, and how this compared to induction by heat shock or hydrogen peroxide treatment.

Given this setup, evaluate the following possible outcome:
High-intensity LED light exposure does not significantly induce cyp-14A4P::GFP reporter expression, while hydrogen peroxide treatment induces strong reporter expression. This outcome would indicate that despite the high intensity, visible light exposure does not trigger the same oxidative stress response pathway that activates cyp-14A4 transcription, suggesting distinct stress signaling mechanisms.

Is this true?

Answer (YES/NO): NO